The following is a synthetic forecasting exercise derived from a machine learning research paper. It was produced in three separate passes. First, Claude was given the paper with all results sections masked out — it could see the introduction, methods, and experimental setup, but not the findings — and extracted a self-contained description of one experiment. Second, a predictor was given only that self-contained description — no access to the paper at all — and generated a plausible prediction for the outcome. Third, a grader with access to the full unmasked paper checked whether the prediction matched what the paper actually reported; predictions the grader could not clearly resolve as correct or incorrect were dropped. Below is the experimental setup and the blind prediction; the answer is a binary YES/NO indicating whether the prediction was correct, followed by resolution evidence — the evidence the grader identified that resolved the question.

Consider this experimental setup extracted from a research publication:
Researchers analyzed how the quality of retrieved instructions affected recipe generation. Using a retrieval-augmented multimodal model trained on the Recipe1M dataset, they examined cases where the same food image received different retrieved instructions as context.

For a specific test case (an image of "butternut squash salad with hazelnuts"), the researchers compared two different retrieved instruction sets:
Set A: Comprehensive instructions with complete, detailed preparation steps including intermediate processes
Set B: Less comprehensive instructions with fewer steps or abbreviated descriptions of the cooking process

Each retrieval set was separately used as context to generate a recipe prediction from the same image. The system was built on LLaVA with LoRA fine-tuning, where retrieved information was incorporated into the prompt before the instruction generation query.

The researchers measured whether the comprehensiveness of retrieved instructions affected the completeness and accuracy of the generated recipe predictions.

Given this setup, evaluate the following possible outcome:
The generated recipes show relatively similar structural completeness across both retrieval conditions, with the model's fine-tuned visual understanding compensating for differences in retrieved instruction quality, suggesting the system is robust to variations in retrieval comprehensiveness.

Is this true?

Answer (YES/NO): NO